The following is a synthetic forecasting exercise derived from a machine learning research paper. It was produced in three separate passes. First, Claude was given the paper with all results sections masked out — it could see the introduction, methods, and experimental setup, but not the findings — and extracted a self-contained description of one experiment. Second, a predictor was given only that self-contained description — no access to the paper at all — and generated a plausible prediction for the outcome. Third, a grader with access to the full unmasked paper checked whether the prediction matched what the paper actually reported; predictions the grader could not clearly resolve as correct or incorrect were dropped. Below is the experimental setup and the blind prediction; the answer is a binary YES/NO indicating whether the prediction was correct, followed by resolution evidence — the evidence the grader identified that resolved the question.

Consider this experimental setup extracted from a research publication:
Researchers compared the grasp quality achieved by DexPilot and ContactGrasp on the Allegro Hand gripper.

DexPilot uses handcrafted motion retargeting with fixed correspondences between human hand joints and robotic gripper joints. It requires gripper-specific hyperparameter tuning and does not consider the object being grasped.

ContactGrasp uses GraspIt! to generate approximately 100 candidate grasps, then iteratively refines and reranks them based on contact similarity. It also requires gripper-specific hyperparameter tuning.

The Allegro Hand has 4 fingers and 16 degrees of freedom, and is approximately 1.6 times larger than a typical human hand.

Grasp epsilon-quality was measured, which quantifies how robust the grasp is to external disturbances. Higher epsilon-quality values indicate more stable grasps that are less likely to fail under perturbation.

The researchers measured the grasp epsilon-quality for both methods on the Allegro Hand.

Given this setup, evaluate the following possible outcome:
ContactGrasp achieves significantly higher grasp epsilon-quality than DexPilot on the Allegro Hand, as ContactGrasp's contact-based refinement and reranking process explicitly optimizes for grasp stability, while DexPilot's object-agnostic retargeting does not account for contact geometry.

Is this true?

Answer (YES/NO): NO